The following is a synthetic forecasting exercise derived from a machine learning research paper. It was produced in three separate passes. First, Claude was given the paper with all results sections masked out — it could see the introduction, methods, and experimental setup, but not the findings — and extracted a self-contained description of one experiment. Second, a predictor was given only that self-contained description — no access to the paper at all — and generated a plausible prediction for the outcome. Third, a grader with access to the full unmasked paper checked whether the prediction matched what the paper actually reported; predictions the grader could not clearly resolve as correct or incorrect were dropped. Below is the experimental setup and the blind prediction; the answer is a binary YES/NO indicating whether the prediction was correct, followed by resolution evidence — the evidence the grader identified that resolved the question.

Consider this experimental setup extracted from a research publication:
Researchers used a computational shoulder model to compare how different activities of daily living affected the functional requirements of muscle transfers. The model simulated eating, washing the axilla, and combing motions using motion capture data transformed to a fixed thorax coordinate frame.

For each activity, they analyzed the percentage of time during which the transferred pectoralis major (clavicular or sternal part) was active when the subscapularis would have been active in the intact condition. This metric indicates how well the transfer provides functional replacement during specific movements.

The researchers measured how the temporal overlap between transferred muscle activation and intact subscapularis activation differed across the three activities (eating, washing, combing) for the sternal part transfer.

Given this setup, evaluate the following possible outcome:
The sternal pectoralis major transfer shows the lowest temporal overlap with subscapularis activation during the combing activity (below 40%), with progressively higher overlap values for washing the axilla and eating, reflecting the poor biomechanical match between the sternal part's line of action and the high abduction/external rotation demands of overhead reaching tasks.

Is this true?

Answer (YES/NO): NO